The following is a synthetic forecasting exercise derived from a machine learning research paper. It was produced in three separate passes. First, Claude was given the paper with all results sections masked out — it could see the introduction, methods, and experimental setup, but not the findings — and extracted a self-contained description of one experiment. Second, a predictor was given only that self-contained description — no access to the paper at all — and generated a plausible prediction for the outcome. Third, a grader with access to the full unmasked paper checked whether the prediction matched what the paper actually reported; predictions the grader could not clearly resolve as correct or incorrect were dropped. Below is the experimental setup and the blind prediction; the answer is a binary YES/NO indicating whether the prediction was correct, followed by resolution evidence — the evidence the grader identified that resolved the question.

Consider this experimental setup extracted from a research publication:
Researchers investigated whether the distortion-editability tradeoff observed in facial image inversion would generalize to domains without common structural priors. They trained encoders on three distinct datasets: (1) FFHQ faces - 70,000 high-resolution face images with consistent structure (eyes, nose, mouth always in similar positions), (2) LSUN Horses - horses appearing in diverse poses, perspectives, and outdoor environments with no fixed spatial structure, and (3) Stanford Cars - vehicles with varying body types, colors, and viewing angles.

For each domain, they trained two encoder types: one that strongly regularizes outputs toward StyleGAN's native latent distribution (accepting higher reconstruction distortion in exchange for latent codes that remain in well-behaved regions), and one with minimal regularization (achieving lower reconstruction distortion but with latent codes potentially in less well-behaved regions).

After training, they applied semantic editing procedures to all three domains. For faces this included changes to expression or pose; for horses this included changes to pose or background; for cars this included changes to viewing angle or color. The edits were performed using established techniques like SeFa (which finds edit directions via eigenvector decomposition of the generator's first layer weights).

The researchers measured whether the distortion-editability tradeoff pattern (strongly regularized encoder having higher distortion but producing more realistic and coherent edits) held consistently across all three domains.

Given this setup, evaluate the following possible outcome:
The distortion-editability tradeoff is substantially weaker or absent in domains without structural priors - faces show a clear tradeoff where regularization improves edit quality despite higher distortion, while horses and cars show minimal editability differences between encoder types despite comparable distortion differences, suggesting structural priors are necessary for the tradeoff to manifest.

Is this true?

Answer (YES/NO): NO